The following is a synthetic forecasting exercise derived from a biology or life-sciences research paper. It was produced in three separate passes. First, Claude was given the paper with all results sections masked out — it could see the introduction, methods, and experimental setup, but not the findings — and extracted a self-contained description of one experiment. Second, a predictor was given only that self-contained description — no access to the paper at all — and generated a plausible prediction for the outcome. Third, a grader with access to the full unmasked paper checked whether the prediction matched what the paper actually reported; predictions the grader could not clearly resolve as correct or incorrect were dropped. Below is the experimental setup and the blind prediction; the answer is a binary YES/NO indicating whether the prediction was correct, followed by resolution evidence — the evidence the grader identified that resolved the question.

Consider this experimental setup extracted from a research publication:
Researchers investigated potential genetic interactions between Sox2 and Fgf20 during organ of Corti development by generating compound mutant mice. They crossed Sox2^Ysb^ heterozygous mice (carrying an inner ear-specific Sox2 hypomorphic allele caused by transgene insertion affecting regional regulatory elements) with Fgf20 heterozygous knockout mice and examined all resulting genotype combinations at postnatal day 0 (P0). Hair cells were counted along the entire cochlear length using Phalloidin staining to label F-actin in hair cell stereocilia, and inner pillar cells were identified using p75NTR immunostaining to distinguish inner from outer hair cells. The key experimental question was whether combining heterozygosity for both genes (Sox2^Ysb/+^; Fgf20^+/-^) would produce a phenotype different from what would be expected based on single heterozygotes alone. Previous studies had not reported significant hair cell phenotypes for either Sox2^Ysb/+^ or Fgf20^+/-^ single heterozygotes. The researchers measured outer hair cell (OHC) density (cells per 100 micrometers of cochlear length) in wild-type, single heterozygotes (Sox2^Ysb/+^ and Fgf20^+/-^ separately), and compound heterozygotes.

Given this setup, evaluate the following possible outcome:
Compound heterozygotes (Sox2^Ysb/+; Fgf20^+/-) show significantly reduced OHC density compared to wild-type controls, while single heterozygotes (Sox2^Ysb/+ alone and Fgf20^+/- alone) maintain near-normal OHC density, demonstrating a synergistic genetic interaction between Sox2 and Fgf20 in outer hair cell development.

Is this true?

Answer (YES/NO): NO